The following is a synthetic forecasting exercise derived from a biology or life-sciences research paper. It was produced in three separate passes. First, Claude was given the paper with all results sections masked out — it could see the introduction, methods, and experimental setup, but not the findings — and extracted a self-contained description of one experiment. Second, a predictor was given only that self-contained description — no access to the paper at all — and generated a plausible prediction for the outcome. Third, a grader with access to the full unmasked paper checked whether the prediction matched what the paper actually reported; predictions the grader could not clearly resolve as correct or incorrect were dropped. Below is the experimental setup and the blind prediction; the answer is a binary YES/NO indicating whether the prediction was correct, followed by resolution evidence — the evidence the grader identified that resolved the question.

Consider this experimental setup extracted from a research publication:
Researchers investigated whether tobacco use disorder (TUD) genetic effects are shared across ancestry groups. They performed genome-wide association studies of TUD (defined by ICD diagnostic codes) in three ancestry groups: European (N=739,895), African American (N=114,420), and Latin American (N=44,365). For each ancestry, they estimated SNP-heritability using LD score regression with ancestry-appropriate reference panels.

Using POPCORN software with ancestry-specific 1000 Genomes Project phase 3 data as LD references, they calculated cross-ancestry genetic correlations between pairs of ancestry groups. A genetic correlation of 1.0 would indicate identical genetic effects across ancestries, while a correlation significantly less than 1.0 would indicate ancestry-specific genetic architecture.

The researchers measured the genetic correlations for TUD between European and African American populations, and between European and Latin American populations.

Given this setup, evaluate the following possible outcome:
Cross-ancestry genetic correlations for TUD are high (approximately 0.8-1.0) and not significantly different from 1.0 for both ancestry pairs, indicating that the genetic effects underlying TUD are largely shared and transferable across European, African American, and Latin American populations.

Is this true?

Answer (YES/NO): NO